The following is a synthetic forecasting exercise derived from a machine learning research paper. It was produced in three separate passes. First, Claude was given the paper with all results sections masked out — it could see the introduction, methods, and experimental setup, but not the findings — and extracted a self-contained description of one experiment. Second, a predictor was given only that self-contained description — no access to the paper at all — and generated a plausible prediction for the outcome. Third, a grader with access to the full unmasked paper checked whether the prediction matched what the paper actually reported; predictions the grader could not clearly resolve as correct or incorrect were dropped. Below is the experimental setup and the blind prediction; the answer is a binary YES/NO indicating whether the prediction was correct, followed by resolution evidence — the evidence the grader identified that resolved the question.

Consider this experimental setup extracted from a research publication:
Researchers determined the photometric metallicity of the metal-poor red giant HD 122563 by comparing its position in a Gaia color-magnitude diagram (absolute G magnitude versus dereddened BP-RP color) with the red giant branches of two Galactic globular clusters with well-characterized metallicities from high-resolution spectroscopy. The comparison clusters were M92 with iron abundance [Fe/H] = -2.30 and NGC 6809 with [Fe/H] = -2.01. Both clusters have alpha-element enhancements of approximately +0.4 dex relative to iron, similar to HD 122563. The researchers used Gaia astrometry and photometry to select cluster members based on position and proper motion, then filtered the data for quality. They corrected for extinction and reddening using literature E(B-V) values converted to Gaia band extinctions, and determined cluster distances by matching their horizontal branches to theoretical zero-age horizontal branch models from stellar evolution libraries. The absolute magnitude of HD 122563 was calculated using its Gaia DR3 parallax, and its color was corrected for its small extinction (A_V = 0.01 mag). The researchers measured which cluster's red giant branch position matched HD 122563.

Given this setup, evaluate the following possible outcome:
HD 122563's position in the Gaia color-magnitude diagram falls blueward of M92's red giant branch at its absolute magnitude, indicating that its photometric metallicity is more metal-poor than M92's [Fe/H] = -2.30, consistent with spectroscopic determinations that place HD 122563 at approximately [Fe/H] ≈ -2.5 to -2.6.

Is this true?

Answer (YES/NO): NO